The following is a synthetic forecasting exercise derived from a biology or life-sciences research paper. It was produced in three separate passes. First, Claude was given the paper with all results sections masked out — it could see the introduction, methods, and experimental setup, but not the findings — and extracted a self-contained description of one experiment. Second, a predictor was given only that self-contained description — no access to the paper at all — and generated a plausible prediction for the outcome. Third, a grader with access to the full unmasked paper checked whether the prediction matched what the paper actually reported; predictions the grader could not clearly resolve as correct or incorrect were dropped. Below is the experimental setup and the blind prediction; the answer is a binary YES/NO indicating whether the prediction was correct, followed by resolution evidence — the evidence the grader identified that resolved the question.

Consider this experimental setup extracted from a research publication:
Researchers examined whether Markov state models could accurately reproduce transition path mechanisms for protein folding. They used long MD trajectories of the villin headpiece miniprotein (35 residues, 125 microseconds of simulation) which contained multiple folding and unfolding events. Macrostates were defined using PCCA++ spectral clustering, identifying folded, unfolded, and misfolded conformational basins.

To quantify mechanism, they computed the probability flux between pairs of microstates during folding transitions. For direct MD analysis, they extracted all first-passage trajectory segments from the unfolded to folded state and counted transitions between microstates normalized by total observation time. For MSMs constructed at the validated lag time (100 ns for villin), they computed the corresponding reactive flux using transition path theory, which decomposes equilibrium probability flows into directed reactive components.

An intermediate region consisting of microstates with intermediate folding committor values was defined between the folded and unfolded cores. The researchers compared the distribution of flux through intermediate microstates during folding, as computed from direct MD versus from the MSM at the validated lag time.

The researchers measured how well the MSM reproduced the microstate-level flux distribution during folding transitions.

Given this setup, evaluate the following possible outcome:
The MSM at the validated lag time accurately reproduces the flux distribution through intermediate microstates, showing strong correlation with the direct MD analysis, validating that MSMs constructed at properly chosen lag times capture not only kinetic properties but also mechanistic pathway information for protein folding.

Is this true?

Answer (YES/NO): NO